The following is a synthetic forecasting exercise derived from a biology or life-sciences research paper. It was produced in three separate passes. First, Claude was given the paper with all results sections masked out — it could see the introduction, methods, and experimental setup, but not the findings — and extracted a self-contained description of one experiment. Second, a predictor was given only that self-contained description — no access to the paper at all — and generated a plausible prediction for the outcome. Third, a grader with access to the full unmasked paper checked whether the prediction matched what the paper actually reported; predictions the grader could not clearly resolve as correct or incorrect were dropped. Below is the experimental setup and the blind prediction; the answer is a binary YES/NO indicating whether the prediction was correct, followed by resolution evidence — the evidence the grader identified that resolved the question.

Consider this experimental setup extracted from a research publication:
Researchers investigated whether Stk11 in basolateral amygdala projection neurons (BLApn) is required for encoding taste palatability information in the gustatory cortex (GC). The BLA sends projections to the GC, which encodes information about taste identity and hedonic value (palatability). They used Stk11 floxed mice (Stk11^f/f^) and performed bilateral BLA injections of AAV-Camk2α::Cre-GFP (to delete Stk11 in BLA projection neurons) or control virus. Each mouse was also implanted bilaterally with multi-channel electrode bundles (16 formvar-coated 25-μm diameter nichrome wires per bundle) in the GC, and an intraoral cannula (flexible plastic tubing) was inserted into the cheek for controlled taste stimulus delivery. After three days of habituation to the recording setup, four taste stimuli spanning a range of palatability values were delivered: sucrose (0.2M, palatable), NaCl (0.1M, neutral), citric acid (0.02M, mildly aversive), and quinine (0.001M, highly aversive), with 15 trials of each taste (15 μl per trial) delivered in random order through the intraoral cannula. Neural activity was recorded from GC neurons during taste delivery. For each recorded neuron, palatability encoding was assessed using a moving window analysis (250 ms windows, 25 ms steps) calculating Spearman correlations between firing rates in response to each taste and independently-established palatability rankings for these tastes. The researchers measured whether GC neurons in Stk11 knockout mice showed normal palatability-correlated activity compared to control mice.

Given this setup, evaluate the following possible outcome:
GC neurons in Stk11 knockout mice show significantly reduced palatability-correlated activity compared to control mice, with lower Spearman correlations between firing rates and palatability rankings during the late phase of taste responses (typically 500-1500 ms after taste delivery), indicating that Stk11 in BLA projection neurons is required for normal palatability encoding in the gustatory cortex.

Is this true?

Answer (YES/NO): NO